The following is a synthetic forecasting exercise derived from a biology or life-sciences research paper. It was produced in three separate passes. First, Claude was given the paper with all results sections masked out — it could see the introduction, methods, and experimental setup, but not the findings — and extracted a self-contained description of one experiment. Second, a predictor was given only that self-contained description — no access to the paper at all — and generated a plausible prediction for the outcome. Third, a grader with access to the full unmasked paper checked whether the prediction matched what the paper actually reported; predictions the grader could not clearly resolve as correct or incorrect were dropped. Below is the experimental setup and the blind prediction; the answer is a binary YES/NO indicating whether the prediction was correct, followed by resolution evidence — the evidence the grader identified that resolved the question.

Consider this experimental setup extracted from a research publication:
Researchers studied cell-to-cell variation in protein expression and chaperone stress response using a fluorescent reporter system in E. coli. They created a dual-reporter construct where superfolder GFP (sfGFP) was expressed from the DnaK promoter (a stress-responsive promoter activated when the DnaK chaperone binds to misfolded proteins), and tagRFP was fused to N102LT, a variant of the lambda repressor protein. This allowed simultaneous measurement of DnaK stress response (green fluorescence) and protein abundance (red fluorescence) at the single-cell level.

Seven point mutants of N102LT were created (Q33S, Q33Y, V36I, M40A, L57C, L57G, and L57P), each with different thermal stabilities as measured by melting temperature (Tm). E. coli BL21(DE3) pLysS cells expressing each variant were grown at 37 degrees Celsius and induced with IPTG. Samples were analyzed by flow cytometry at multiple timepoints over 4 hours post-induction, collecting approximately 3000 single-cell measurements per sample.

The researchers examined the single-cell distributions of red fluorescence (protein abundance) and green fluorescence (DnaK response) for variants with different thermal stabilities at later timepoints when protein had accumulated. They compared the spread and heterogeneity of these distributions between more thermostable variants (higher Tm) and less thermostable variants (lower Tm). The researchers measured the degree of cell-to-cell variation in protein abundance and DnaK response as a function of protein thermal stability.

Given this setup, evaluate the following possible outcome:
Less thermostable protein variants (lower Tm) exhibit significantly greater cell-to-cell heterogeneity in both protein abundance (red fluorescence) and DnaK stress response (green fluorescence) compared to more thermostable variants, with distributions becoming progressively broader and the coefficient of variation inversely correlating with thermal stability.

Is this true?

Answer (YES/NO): NO